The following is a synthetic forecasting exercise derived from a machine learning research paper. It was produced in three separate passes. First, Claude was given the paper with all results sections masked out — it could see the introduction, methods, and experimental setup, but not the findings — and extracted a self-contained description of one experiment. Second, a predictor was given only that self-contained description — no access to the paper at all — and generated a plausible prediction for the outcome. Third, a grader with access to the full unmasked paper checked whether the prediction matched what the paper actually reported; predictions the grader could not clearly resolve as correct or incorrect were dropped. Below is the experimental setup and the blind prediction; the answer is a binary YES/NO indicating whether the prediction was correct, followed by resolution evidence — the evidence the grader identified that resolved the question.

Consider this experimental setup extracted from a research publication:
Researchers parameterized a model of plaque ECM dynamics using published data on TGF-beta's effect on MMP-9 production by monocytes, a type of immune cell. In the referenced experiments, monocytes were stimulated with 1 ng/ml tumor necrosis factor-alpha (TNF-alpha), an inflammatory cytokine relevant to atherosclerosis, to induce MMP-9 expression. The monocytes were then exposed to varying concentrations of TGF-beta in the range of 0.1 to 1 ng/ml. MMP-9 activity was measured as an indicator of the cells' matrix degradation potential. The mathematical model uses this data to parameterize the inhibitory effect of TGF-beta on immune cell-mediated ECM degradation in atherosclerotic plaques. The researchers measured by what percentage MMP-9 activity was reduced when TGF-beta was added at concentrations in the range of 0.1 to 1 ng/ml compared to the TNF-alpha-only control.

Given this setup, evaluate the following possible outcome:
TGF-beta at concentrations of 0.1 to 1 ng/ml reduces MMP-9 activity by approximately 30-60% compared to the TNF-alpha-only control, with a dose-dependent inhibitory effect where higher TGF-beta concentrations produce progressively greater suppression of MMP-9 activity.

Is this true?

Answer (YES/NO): NO